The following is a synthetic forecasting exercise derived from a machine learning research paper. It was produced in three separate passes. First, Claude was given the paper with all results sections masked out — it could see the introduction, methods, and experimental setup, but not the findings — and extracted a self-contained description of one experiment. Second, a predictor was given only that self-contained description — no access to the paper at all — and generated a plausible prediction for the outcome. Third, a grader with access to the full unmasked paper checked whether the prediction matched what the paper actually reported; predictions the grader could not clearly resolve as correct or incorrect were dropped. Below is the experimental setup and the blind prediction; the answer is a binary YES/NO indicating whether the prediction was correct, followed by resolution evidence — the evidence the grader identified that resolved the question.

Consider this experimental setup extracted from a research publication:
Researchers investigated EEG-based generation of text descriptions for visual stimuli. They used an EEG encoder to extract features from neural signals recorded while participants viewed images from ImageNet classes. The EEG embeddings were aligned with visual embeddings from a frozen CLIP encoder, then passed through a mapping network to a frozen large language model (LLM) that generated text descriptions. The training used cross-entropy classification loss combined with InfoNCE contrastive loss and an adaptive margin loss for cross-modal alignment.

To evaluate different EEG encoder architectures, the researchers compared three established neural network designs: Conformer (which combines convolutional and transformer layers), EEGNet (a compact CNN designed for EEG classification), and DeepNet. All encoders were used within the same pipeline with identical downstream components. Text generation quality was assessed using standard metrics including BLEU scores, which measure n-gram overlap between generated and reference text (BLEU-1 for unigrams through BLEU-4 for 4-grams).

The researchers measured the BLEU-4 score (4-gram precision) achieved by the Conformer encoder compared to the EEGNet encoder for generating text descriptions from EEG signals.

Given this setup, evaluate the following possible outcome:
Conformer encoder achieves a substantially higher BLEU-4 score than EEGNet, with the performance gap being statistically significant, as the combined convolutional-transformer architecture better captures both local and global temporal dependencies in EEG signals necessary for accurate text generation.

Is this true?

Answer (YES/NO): NO